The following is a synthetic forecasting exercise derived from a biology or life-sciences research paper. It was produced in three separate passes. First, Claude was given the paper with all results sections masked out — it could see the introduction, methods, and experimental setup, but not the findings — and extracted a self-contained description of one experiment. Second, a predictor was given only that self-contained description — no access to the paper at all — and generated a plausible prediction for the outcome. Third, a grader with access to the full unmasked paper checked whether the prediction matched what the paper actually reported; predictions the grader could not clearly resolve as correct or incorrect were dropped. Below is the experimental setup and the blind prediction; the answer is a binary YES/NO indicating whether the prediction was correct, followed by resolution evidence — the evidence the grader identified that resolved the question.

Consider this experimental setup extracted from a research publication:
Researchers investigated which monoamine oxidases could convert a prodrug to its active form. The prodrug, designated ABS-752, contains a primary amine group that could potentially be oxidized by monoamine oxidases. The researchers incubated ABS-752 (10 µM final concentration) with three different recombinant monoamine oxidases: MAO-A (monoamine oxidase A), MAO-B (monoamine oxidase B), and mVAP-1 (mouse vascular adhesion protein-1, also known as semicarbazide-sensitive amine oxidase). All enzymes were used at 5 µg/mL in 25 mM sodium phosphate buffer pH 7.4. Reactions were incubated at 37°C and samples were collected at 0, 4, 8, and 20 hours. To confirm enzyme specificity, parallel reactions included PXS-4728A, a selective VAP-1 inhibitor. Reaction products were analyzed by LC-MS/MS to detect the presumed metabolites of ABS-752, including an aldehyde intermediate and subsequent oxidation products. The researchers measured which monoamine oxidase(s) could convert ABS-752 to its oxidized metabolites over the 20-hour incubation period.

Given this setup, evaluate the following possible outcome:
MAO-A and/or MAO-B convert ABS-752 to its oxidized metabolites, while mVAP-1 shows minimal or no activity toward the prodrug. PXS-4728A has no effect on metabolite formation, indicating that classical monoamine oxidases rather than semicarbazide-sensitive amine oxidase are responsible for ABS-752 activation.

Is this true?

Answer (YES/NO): NO